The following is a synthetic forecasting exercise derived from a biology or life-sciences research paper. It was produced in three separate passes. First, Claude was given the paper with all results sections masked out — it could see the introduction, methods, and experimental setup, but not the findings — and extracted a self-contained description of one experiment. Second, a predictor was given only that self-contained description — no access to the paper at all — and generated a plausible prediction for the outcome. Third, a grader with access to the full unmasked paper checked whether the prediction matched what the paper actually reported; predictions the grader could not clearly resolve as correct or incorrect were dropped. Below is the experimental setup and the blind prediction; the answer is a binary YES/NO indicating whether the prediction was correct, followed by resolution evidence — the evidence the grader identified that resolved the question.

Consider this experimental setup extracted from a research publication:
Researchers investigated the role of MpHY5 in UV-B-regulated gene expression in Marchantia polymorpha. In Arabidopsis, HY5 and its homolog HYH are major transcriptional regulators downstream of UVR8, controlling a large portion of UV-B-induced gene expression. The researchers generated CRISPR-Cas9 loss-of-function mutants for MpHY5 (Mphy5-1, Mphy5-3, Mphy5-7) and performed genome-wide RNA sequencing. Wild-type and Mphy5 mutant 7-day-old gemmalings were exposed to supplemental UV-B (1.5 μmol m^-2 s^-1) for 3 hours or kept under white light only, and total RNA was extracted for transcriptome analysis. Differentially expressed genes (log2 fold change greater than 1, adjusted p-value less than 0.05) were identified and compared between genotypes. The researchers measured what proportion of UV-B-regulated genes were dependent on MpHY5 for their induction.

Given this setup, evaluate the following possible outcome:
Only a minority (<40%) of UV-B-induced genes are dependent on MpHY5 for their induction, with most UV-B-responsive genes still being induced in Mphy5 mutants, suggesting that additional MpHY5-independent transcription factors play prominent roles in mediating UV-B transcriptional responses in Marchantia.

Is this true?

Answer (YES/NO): YES